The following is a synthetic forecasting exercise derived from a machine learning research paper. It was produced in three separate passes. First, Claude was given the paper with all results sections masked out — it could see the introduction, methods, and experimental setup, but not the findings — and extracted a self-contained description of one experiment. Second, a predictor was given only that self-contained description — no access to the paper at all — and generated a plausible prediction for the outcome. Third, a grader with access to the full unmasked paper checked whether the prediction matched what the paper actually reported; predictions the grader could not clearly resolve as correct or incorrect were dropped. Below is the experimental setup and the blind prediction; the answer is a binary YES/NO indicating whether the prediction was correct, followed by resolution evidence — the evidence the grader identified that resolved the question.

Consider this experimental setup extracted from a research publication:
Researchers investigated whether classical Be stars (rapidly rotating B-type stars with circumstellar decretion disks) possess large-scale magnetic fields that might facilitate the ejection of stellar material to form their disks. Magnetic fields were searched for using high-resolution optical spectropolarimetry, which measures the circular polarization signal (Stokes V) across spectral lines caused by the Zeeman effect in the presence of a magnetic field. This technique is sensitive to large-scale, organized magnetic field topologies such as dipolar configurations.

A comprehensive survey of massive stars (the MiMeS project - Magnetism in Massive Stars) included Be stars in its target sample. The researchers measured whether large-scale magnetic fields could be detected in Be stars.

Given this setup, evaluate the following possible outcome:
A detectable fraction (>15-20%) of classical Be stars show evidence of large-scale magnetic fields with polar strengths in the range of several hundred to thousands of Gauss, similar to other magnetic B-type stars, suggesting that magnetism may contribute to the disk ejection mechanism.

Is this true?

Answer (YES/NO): NO